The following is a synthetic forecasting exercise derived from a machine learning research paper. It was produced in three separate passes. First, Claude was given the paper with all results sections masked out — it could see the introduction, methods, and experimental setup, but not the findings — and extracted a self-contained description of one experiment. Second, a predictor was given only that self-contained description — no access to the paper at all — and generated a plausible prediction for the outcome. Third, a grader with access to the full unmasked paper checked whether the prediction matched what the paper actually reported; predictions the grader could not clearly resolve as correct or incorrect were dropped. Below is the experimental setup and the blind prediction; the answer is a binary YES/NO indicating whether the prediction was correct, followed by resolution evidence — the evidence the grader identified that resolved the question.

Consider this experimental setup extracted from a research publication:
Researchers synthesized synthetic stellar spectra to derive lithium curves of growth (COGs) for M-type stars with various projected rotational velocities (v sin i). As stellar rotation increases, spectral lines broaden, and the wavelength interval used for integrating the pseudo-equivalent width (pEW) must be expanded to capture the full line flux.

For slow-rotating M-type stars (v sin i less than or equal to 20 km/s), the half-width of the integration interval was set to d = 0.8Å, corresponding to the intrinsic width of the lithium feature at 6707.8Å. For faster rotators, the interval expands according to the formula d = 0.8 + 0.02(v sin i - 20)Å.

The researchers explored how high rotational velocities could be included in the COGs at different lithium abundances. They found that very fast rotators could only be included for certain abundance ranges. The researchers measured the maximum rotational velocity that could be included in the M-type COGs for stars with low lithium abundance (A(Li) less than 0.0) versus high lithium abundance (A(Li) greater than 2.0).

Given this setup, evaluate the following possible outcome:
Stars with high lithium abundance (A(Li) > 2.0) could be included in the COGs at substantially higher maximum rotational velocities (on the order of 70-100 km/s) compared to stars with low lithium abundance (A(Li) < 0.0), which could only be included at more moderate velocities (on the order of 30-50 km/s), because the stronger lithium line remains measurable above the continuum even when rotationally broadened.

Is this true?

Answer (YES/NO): NO